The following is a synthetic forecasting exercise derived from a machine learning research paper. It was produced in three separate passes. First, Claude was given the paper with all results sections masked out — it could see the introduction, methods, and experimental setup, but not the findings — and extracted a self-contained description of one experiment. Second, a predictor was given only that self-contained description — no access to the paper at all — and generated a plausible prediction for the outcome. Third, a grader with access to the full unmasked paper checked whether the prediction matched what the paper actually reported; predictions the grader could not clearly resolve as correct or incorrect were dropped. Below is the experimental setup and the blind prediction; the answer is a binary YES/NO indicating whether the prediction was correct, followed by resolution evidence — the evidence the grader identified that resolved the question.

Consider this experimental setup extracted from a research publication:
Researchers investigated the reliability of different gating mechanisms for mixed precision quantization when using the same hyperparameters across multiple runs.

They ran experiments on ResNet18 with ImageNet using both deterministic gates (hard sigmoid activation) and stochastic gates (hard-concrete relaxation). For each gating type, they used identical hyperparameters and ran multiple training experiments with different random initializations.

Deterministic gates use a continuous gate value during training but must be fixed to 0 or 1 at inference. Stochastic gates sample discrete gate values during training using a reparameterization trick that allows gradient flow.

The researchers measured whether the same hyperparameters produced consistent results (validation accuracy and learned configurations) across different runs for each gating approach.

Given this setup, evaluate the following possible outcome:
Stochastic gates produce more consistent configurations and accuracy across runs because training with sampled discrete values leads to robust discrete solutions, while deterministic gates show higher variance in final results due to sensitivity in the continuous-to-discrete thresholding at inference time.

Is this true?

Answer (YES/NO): YES